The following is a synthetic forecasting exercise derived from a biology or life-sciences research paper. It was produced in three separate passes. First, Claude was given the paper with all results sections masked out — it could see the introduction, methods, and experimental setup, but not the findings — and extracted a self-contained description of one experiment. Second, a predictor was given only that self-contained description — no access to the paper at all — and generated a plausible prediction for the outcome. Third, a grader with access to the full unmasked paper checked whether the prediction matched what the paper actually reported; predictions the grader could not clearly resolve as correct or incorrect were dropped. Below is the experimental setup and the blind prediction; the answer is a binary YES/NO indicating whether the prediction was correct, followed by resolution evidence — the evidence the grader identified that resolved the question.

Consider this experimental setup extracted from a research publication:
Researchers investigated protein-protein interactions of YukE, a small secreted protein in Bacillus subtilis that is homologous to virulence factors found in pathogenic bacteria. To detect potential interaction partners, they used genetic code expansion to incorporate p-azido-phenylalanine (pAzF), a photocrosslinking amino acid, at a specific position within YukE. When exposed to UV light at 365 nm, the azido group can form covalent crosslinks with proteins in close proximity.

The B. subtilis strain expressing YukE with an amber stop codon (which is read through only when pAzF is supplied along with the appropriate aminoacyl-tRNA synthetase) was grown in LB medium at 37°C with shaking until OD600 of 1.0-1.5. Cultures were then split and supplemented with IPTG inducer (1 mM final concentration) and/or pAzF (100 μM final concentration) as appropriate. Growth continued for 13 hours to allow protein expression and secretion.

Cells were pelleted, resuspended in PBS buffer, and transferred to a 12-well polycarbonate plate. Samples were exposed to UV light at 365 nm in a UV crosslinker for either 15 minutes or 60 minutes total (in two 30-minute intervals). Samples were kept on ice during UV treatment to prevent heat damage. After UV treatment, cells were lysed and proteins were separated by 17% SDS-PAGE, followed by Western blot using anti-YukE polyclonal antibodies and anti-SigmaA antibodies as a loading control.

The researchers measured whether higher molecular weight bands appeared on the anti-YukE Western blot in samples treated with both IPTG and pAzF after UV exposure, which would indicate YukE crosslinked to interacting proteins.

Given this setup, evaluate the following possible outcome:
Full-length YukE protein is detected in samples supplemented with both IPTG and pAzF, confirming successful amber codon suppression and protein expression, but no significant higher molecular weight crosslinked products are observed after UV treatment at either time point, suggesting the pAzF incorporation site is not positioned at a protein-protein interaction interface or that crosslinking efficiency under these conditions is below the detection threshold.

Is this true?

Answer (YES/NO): NO